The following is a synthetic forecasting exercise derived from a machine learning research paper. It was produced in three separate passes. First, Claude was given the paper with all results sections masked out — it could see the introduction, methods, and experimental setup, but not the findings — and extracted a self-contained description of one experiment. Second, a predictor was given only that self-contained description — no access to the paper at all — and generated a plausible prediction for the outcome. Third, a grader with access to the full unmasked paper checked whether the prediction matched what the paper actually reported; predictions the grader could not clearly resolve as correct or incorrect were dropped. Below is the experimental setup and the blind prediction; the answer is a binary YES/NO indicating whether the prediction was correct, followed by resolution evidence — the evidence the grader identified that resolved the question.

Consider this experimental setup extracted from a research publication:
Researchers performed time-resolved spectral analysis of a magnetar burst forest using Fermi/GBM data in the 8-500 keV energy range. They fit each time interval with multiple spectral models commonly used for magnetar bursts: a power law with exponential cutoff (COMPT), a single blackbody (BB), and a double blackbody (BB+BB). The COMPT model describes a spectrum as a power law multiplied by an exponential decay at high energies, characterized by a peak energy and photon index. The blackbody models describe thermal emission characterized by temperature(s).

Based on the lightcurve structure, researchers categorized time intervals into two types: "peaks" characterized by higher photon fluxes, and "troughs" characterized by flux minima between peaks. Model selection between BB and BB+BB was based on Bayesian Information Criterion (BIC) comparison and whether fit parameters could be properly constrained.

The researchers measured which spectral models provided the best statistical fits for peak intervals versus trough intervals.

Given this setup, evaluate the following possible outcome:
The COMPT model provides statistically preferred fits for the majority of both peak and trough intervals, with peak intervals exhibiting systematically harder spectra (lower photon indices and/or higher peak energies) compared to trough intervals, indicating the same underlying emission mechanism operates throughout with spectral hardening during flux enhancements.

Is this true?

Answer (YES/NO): NO